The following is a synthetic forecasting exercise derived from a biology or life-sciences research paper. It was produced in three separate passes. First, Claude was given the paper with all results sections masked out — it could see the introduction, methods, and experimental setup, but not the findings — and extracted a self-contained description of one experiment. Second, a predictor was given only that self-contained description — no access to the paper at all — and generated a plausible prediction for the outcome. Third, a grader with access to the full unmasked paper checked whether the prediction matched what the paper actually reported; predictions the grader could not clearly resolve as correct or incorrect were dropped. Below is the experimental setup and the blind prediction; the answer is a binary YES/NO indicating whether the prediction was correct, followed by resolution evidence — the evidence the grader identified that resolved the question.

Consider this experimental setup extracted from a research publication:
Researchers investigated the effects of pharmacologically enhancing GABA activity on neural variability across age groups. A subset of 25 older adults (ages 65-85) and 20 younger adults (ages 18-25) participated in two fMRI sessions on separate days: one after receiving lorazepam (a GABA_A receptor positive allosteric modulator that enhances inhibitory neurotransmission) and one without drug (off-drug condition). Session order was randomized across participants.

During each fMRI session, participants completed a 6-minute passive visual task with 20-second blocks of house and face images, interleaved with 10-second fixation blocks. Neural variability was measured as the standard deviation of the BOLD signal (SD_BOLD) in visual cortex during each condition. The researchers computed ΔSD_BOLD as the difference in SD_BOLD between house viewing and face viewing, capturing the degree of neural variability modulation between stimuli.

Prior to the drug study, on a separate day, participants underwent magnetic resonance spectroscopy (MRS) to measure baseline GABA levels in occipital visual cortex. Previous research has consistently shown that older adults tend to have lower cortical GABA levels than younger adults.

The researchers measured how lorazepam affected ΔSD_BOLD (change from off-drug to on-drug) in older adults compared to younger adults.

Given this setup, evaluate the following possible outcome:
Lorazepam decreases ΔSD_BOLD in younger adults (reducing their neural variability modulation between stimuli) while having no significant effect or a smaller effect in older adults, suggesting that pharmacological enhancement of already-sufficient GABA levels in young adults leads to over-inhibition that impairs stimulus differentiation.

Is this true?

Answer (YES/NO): NO